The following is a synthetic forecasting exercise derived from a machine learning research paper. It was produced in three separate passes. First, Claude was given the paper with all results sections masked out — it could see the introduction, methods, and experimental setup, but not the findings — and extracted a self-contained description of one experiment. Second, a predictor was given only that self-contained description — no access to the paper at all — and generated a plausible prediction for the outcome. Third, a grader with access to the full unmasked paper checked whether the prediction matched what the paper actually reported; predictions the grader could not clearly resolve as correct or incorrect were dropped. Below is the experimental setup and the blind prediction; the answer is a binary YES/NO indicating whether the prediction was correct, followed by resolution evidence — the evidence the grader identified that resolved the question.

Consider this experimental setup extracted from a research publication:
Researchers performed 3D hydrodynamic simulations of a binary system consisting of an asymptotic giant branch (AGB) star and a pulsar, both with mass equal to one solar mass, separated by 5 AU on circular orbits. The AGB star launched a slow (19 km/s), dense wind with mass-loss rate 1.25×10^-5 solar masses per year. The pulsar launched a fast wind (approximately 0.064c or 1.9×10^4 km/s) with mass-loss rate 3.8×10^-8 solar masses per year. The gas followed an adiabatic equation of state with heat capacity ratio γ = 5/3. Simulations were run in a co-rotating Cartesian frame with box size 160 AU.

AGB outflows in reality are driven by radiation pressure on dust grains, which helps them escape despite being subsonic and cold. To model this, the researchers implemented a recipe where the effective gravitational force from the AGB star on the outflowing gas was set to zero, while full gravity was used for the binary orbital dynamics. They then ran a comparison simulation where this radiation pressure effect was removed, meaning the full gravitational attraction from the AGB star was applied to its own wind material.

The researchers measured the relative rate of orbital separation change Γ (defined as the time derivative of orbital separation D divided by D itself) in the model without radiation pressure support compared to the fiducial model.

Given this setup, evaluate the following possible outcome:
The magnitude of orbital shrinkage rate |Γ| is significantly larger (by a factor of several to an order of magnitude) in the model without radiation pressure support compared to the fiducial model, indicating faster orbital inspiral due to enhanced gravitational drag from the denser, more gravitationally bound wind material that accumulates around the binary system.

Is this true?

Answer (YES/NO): NO